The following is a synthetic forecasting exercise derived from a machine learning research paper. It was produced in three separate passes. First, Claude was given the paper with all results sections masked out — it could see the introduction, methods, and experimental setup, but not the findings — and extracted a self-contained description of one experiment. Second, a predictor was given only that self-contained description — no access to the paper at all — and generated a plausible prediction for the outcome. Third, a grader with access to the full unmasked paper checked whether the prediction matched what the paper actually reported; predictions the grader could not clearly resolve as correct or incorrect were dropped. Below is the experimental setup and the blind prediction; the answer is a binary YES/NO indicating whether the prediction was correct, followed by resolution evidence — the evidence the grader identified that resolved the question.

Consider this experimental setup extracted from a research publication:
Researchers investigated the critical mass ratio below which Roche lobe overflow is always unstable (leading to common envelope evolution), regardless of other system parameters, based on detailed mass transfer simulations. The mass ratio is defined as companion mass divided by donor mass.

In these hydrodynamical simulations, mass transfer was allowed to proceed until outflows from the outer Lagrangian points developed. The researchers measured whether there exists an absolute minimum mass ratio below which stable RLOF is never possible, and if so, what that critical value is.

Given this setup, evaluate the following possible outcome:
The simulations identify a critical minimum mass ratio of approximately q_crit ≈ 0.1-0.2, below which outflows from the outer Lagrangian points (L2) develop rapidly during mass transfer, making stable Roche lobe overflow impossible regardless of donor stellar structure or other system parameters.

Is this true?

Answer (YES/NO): YES